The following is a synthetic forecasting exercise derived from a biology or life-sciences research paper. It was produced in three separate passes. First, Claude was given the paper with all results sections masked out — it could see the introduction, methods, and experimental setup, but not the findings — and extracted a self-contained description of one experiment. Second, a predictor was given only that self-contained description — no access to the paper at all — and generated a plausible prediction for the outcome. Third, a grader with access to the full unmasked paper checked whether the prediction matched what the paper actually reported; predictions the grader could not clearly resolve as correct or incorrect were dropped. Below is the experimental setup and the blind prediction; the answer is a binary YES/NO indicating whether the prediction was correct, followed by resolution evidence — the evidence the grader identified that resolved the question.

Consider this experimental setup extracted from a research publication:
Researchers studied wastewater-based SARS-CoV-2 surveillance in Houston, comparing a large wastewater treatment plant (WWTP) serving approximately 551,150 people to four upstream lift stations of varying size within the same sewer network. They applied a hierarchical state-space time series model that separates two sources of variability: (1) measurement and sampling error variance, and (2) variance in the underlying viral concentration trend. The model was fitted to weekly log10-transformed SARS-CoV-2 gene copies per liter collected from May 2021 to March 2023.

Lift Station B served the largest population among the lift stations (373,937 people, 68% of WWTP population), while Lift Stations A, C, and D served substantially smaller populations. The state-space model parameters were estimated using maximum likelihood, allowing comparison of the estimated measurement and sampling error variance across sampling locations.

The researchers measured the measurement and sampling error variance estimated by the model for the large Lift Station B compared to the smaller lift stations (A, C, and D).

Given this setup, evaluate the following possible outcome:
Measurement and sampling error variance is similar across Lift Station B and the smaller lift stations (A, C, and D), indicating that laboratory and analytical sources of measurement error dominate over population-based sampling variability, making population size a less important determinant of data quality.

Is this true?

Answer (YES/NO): NO